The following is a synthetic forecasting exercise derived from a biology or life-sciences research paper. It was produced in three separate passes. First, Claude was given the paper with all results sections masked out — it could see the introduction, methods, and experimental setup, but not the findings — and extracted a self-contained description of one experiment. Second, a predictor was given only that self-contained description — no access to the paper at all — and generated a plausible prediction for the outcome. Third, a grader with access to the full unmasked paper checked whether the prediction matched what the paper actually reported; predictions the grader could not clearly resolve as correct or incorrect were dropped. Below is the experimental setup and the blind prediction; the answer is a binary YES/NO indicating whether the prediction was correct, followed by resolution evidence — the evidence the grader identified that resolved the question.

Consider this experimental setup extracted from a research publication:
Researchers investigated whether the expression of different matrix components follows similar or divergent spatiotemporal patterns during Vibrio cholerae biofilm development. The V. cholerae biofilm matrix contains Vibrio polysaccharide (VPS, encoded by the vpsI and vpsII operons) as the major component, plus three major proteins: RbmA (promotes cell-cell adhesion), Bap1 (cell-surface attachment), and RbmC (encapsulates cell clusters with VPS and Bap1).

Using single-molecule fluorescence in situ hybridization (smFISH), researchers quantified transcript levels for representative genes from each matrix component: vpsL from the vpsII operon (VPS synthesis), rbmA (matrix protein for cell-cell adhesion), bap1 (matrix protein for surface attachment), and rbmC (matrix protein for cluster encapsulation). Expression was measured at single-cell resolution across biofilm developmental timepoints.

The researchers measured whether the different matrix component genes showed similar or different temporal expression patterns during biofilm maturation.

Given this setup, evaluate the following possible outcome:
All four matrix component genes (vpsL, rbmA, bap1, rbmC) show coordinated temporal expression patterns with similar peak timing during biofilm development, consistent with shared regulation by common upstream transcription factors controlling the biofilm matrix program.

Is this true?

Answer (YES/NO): NO